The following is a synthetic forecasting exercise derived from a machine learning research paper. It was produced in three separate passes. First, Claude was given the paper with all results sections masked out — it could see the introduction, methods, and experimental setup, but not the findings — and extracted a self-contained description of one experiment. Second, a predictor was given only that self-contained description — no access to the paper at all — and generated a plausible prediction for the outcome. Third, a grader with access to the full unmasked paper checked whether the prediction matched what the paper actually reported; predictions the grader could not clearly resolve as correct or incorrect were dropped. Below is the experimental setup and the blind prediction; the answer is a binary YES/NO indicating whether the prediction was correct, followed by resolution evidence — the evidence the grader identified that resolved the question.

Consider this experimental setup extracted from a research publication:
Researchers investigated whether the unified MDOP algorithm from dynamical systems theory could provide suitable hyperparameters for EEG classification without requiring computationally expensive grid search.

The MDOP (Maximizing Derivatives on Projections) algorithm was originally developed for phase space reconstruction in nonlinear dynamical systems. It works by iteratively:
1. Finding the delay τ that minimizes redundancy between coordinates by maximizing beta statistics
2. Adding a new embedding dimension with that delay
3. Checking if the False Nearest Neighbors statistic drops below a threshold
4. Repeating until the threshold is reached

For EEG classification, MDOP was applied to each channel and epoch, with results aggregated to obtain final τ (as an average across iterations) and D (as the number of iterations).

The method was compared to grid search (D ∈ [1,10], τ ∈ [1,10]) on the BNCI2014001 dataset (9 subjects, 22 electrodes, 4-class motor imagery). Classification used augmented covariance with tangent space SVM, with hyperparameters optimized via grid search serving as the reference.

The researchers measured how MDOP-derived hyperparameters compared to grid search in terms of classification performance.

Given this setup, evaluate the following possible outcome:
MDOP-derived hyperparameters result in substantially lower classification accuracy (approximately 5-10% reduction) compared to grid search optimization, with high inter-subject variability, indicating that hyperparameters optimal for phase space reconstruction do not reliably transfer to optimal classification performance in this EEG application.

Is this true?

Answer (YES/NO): NO